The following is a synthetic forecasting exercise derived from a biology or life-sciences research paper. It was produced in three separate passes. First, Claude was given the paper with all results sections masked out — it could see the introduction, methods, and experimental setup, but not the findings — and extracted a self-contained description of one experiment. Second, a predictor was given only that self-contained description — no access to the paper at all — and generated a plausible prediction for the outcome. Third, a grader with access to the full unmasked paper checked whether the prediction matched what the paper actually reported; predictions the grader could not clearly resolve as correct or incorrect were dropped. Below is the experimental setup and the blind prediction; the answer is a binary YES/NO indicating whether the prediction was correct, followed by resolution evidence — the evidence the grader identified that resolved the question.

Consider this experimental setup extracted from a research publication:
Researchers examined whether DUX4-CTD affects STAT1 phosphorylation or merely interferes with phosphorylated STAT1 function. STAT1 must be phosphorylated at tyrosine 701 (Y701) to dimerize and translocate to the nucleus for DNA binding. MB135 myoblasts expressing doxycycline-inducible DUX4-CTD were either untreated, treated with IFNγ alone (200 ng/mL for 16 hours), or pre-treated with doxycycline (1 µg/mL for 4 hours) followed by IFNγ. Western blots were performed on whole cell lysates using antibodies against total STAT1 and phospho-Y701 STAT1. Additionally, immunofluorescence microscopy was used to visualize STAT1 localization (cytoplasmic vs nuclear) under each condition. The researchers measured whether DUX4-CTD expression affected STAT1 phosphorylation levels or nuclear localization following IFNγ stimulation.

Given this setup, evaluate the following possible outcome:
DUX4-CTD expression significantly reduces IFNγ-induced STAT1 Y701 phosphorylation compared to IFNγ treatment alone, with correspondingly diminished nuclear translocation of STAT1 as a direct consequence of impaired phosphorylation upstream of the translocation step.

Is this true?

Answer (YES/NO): NO